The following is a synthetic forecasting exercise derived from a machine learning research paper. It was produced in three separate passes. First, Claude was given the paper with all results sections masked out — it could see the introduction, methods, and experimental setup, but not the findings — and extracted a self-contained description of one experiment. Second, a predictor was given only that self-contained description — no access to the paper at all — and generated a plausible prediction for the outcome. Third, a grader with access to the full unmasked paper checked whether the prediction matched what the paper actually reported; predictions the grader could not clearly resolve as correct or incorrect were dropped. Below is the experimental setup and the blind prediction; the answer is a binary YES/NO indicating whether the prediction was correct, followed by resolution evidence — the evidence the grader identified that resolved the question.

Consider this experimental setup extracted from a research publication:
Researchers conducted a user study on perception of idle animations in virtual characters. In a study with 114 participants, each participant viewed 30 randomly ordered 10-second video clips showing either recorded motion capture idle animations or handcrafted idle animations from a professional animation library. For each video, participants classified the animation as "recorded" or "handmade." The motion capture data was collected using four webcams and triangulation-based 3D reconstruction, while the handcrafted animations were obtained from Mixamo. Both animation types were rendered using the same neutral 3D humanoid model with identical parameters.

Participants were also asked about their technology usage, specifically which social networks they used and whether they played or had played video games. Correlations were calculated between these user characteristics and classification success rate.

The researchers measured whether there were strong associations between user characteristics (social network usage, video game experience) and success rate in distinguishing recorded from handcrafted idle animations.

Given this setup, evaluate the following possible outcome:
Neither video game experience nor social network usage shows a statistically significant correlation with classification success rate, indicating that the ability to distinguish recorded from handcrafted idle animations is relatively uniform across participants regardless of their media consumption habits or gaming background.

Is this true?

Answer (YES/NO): YES